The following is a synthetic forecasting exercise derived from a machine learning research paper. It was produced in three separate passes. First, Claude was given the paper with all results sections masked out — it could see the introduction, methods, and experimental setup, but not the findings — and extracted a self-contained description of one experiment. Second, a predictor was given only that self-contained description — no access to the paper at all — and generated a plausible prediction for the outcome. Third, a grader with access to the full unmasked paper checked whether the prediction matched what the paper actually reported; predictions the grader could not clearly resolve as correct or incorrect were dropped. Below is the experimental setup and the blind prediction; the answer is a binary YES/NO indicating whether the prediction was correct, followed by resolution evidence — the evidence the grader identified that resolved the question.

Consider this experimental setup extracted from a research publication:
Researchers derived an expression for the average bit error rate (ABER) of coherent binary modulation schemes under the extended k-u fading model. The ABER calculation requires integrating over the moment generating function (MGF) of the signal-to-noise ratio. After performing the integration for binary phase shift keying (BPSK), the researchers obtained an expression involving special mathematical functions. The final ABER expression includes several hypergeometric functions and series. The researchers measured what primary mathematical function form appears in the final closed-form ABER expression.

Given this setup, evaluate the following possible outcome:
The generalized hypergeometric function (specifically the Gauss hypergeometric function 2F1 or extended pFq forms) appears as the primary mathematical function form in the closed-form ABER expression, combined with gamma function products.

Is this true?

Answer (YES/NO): NO